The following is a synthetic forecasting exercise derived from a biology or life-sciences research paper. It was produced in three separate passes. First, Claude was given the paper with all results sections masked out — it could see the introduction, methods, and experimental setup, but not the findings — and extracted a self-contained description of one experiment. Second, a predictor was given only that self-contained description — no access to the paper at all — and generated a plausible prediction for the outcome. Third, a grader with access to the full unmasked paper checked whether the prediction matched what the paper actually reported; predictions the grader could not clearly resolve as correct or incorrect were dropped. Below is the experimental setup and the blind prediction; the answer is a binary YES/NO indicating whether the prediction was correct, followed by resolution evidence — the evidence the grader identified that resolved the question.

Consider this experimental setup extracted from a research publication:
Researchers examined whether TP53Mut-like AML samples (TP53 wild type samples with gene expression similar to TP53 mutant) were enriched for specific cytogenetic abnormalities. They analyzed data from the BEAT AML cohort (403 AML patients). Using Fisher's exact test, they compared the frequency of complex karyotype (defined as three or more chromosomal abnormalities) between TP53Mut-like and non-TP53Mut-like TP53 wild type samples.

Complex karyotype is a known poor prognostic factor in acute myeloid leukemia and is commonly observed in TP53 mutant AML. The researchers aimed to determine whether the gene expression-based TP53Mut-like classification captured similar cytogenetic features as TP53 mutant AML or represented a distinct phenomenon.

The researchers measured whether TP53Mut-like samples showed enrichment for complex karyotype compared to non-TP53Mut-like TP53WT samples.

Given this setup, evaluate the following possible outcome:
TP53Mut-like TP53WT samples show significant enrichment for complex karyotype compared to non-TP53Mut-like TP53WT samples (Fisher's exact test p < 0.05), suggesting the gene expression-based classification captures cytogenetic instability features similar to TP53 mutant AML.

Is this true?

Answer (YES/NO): YES